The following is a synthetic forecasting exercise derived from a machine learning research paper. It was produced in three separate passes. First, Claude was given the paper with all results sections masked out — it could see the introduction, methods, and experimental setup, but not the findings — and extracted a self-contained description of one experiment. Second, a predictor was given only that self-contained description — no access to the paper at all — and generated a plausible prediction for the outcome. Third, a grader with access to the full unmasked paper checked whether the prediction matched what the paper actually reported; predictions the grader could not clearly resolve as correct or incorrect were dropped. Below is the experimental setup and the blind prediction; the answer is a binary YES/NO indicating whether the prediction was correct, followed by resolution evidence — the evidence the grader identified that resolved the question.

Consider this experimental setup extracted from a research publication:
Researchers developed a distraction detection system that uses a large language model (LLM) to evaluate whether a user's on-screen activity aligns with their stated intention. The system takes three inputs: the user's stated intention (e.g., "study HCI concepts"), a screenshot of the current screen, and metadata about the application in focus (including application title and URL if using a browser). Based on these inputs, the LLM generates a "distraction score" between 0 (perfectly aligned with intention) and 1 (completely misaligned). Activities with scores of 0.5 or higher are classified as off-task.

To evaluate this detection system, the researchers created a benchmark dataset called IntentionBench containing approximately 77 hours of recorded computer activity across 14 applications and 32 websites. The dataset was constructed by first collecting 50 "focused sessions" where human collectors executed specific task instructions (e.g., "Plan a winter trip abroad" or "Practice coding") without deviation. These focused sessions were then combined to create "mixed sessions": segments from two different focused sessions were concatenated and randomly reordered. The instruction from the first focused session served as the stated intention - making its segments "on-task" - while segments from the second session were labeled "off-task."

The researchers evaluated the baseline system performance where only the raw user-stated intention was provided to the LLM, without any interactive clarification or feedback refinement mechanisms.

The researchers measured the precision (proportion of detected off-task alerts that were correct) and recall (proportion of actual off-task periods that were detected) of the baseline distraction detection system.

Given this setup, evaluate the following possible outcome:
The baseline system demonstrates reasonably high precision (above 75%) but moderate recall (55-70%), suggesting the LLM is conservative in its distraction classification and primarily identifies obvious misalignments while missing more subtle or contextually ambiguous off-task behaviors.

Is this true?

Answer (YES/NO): YES